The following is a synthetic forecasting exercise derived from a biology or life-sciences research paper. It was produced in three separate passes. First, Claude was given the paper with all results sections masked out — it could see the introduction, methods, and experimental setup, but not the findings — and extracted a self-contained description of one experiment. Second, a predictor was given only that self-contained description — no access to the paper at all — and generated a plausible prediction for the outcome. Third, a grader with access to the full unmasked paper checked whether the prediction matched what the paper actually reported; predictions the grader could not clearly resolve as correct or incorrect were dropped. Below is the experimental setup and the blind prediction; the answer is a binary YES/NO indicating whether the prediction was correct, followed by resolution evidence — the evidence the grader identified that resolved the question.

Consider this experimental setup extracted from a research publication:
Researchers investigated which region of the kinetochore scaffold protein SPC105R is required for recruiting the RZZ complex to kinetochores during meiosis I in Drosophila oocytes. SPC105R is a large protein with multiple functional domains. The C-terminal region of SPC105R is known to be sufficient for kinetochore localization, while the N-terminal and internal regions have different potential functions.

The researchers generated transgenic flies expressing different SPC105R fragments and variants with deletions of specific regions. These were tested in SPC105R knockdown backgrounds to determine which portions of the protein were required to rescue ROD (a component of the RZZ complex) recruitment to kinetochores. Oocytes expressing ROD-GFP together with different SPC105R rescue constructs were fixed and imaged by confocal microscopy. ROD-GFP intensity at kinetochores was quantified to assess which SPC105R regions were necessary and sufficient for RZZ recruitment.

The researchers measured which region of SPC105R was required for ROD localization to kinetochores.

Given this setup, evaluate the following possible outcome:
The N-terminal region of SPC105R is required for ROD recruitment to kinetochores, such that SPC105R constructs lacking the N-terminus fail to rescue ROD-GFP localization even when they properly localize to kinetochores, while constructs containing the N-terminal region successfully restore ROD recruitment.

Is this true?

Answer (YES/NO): NO